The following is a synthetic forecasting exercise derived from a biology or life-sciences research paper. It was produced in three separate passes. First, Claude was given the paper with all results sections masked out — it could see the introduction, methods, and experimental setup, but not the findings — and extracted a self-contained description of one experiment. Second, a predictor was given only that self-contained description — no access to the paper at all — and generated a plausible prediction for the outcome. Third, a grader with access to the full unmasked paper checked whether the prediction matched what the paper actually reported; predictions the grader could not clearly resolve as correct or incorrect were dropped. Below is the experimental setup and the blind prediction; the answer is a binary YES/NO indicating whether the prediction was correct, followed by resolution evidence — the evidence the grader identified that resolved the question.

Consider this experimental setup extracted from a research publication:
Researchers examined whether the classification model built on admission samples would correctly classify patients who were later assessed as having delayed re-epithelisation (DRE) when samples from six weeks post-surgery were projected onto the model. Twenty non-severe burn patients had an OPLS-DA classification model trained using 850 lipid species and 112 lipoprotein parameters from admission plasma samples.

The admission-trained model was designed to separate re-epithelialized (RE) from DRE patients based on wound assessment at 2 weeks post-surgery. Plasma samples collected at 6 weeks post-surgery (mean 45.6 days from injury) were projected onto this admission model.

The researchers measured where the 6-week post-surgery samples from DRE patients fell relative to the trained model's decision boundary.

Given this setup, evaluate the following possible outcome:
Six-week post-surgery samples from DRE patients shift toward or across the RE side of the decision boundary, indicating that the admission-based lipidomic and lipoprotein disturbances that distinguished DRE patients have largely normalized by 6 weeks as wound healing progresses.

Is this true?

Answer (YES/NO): NO